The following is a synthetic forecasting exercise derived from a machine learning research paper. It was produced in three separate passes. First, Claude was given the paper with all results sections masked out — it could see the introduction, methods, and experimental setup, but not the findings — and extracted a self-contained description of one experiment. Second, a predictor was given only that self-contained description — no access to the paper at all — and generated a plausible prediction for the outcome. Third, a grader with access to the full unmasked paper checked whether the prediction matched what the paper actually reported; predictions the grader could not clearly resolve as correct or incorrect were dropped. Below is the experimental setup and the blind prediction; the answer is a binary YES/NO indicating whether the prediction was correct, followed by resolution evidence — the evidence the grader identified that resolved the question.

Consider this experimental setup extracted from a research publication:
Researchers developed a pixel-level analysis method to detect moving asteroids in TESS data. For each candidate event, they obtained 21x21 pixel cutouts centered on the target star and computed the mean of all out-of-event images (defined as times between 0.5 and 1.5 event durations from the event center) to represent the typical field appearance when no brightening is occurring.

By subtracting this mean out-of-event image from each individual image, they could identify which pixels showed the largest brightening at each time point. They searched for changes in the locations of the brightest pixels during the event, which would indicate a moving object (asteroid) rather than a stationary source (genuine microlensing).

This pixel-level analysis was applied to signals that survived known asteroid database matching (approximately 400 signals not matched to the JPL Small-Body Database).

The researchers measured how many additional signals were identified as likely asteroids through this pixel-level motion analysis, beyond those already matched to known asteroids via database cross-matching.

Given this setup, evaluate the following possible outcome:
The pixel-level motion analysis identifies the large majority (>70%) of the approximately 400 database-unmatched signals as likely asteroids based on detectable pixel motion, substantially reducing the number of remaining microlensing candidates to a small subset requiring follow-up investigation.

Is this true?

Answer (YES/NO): NO